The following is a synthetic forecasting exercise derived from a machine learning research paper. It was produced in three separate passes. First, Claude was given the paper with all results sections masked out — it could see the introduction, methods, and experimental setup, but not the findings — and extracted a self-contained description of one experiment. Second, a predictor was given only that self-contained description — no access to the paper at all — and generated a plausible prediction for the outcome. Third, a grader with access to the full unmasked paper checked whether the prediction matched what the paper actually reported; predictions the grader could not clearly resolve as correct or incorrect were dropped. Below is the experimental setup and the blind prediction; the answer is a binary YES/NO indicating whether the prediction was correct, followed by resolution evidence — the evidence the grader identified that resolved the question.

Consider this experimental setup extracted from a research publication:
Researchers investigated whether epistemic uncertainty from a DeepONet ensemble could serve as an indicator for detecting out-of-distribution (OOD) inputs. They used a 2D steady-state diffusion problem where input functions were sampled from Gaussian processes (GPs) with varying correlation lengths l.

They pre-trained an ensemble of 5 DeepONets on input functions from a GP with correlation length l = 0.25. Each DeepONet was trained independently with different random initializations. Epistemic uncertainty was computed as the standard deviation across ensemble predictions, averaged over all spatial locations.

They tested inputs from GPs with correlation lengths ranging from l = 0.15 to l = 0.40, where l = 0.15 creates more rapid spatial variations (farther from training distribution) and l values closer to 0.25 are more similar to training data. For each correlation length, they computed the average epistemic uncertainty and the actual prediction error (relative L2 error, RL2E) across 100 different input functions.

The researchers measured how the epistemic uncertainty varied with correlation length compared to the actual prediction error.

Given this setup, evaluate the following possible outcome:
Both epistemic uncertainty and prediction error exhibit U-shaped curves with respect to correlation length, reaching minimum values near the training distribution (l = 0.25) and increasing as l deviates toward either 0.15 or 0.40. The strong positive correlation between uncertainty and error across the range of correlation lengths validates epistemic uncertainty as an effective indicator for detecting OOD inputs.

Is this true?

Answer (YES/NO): NO